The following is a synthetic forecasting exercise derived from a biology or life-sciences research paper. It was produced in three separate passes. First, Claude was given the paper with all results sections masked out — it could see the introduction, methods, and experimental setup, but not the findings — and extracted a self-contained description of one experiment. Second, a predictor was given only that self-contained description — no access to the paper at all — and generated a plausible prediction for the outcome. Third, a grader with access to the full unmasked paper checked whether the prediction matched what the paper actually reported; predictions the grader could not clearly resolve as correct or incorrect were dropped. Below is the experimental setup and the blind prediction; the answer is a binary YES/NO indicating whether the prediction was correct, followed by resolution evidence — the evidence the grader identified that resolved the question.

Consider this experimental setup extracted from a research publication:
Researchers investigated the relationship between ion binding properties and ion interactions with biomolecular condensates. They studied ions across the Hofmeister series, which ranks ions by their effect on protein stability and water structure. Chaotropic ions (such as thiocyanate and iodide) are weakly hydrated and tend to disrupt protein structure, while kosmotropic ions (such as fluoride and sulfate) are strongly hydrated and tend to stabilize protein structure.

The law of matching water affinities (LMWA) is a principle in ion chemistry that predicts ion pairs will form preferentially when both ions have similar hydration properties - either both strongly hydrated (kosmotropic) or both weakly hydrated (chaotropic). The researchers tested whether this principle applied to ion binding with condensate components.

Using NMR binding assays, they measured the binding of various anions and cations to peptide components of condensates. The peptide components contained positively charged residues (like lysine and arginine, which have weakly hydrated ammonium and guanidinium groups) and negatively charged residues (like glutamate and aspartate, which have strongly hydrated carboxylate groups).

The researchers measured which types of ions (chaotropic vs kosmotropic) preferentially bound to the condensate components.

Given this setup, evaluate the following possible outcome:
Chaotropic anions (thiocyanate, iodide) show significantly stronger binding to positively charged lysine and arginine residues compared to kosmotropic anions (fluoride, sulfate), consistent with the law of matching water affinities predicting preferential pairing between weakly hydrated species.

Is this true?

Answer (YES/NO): YES